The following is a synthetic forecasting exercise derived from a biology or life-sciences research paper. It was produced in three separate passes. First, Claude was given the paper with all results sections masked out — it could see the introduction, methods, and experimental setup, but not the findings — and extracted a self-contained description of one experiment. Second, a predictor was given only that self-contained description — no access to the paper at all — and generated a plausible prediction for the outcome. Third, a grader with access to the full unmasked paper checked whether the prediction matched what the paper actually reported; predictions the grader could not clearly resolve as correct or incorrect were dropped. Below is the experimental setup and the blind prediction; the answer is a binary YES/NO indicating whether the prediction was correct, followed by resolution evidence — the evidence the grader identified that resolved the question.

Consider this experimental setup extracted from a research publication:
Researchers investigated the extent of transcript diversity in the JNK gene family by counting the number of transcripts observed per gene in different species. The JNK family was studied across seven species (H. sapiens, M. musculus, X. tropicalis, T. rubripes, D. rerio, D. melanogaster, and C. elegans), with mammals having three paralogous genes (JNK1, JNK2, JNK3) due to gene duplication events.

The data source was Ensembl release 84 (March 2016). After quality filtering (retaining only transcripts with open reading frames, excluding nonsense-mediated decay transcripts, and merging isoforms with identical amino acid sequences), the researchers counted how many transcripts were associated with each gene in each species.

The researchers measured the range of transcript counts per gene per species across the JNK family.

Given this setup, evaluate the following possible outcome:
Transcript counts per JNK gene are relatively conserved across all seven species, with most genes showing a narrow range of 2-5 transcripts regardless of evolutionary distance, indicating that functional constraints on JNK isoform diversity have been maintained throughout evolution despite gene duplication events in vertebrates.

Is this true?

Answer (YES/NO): NO